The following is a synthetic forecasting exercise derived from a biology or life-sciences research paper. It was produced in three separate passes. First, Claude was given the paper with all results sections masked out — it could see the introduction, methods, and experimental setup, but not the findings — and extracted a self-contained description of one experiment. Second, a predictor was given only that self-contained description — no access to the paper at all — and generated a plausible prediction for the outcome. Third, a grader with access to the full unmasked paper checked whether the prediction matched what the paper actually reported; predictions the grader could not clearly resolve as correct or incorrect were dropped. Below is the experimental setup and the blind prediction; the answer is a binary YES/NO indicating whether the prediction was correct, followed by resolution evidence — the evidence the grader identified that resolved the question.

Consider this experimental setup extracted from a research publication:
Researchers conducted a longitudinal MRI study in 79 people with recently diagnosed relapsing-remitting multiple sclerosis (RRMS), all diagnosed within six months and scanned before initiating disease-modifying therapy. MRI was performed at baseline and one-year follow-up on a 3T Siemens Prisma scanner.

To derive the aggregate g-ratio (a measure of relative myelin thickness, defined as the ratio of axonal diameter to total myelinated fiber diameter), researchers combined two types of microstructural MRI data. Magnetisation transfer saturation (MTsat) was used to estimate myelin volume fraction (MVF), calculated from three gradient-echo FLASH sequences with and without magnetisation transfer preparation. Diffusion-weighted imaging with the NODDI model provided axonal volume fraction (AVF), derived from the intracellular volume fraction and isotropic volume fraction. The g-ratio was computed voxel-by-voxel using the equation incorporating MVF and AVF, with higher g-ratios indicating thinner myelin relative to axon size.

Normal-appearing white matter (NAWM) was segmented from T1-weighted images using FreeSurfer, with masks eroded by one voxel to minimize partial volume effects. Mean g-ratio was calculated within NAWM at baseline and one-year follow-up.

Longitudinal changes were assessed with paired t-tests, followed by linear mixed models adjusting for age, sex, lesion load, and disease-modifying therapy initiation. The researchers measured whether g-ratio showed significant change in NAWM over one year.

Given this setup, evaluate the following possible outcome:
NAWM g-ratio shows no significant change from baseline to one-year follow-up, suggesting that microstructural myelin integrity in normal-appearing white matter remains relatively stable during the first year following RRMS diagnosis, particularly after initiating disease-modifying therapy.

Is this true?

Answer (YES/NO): NO